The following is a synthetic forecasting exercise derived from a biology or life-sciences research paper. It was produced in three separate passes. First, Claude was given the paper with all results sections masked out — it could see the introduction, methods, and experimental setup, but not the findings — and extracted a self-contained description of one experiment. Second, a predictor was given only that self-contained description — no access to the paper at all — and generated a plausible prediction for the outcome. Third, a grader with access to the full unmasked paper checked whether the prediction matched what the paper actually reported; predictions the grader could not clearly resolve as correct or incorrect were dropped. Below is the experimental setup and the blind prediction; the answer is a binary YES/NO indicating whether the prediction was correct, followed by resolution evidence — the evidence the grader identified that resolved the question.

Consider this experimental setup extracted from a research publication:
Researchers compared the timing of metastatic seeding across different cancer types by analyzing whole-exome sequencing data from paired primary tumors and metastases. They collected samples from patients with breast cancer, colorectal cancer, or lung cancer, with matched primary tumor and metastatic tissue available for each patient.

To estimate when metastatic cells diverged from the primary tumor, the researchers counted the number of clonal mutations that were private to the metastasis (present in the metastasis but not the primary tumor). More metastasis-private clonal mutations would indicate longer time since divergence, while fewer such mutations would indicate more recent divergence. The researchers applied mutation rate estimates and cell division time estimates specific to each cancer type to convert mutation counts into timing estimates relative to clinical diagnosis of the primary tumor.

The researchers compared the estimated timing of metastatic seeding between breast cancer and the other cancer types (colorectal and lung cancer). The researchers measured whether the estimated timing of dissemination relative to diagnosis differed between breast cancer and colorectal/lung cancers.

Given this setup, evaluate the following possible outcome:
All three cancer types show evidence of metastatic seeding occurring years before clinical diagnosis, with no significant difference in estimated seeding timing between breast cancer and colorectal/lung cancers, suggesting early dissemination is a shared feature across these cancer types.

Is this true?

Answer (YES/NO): NO